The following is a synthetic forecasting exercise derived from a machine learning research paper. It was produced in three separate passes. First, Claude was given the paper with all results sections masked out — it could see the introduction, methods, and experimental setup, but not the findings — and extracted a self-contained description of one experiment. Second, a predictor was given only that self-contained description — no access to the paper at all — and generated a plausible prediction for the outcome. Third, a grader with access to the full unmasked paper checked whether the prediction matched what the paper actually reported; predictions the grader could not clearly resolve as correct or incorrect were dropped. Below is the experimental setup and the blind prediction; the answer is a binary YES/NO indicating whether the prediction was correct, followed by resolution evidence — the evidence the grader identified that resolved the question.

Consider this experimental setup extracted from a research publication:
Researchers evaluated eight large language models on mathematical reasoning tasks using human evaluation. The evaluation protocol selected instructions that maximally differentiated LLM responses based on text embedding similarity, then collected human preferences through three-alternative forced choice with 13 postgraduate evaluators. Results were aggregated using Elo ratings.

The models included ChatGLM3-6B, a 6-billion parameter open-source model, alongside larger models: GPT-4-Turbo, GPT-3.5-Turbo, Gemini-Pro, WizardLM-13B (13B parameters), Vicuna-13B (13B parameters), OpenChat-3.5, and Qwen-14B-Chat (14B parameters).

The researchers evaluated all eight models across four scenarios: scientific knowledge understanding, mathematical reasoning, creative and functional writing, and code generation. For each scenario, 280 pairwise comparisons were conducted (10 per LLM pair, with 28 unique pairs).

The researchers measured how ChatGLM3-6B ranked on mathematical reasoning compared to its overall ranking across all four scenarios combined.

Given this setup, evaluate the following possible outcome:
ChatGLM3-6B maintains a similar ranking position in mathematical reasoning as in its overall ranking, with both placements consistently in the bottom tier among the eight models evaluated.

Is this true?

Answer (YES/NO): NO